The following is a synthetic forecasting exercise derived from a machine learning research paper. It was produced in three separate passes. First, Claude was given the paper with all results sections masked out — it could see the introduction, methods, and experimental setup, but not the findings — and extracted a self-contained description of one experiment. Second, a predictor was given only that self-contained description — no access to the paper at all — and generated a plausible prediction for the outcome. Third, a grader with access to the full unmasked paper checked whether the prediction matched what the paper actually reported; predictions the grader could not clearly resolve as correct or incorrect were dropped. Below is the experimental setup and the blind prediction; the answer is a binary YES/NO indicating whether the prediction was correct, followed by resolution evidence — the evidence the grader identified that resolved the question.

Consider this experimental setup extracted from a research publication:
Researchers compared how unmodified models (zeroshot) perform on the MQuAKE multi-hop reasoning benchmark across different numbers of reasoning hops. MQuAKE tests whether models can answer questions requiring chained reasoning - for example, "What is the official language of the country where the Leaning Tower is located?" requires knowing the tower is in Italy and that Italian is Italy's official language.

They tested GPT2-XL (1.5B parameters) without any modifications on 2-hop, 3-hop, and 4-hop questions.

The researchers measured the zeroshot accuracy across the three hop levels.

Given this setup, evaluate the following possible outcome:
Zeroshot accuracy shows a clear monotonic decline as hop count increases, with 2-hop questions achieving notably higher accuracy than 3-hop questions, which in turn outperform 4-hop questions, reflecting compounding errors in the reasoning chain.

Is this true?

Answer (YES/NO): NO